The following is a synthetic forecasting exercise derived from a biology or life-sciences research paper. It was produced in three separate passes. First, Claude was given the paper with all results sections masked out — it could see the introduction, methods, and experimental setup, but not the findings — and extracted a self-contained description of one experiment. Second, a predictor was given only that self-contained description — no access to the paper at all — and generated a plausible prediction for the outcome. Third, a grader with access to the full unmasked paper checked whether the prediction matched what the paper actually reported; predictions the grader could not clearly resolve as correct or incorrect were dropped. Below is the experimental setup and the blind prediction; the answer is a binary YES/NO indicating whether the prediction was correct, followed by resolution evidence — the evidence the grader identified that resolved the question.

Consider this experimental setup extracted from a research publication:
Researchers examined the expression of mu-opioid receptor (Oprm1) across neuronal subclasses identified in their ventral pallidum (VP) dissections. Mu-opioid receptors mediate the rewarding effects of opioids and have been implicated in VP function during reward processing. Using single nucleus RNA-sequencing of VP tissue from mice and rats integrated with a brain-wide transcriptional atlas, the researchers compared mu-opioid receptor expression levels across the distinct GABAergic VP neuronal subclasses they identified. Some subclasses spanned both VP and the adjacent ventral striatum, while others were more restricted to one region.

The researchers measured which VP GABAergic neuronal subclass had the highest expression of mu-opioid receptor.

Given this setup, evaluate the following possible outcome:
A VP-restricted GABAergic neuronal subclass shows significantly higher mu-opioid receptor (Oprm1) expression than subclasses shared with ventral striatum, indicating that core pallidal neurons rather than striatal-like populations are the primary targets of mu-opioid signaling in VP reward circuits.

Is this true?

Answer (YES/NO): NO